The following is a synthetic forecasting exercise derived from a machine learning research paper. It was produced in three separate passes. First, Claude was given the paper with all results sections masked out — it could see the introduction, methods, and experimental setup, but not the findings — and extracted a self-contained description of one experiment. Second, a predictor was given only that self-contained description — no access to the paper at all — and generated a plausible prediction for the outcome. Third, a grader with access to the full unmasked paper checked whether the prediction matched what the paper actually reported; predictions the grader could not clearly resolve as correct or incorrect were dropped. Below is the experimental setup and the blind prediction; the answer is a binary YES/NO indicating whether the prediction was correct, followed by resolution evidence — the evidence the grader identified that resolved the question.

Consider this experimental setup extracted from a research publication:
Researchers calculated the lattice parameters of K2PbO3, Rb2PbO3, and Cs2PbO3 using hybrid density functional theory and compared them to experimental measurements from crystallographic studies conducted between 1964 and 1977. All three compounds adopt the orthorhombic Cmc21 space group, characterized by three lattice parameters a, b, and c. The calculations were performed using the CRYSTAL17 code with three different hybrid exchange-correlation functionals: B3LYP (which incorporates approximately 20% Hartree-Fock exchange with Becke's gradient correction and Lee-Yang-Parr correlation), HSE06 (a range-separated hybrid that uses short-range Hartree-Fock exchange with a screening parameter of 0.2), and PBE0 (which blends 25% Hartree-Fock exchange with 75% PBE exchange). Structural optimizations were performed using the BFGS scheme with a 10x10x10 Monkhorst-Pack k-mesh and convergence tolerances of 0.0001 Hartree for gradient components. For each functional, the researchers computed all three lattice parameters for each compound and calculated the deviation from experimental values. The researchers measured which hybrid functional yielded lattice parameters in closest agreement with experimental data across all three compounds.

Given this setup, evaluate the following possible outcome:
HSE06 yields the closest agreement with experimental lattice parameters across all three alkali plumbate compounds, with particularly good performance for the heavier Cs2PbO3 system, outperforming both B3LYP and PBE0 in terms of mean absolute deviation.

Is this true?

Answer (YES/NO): NO